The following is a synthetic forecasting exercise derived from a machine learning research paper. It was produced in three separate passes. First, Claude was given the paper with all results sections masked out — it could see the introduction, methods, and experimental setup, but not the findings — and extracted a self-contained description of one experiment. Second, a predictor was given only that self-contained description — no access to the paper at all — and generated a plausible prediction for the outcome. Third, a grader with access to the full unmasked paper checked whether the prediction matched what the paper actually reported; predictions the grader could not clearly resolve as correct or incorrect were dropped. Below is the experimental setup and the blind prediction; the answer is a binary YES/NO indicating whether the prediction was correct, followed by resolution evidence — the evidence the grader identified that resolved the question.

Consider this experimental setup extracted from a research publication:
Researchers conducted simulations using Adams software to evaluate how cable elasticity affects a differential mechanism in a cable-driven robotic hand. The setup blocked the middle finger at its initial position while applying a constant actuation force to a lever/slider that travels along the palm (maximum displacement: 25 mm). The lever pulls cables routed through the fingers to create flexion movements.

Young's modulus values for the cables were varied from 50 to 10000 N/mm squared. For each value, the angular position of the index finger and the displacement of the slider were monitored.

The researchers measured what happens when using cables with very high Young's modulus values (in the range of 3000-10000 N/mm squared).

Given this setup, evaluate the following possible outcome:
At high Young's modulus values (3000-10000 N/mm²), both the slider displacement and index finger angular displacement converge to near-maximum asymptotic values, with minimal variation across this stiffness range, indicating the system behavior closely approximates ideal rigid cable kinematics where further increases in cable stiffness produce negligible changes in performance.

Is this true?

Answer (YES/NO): NO